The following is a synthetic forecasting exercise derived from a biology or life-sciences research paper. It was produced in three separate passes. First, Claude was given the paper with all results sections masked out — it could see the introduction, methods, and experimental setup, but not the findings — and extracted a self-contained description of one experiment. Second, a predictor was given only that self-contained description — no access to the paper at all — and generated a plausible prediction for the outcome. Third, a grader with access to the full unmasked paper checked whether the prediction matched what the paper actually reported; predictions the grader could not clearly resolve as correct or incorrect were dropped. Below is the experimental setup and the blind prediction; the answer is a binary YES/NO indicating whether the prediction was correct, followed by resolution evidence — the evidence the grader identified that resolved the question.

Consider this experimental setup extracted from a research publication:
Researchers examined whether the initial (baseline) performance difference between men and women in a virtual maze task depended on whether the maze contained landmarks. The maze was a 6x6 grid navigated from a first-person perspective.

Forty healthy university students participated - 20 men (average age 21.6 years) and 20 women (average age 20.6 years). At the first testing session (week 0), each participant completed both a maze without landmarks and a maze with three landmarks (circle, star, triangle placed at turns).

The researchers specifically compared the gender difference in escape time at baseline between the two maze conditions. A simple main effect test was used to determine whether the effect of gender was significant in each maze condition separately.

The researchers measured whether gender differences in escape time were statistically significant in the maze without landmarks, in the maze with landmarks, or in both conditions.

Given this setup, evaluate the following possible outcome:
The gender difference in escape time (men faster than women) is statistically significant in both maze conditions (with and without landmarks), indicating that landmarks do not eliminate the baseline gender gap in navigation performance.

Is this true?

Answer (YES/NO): YES